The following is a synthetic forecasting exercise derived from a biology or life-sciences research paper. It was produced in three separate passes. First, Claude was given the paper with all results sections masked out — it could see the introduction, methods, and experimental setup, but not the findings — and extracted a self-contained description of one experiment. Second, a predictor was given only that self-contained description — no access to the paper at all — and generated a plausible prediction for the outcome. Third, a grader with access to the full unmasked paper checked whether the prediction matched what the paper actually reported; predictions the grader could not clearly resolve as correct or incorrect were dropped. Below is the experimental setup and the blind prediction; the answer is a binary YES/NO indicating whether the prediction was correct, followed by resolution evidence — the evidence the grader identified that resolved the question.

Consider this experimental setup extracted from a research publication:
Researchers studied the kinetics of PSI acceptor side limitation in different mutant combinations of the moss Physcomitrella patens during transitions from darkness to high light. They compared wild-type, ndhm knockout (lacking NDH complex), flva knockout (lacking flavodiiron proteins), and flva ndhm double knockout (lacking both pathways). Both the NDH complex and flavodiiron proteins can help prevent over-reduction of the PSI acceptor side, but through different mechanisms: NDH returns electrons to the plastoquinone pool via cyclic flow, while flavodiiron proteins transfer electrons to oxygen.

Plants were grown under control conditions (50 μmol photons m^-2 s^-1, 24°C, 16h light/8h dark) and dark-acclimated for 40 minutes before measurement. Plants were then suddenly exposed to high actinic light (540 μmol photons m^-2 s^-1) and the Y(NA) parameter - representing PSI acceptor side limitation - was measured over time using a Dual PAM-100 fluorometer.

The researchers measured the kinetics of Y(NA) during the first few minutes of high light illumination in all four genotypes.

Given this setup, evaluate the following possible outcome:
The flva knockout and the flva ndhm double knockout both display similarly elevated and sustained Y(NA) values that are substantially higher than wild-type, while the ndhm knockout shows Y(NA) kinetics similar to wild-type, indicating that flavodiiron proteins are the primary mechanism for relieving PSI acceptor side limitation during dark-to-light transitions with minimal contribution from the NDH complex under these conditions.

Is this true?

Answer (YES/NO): NO